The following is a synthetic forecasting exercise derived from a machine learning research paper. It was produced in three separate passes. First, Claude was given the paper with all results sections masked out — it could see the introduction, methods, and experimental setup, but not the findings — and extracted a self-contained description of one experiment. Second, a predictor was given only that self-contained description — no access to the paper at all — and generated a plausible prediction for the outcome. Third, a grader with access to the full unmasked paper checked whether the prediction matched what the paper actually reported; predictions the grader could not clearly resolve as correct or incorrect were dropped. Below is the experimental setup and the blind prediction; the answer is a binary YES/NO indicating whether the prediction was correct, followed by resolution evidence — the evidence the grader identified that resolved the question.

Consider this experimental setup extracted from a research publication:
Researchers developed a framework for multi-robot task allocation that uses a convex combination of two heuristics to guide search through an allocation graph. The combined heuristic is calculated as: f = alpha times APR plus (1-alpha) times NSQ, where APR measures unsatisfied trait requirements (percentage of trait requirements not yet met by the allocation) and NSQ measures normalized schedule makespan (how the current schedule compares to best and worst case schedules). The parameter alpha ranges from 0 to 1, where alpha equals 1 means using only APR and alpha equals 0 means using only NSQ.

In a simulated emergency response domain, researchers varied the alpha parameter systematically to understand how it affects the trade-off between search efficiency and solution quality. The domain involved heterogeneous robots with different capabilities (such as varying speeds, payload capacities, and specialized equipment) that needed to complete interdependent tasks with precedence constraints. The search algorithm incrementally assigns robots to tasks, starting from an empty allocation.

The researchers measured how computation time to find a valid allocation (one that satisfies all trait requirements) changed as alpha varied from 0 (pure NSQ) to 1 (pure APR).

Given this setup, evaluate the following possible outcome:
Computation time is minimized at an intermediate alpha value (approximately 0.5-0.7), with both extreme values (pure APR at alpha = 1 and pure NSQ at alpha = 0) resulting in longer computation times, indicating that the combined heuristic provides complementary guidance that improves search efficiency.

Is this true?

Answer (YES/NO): NO